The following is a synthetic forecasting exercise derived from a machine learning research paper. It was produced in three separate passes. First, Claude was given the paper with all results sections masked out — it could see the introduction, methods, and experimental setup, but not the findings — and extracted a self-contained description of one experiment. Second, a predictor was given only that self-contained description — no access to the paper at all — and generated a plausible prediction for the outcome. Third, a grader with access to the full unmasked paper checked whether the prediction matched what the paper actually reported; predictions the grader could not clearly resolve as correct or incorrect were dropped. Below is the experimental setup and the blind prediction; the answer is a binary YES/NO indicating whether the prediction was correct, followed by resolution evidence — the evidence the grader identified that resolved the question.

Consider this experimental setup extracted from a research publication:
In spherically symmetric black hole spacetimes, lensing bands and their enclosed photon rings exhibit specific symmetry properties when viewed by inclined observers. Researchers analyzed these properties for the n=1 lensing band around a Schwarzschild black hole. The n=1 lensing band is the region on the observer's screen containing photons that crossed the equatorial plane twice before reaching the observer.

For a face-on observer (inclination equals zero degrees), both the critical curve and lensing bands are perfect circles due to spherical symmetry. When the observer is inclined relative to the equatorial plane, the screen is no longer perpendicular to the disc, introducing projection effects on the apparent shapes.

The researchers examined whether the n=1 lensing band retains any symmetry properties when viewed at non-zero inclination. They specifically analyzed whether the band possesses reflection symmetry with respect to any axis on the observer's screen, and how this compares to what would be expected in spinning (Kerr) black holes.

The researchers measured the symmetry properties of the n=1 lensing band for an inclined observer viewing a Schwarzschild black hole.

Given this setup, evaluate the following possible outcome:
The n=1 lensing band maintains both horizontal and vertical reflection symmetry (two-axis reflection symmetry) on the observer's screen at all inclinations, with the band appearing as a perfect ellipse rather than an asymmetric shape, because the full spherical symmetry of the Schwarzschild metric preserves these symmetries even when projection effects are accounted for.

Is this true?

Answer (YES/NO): NO